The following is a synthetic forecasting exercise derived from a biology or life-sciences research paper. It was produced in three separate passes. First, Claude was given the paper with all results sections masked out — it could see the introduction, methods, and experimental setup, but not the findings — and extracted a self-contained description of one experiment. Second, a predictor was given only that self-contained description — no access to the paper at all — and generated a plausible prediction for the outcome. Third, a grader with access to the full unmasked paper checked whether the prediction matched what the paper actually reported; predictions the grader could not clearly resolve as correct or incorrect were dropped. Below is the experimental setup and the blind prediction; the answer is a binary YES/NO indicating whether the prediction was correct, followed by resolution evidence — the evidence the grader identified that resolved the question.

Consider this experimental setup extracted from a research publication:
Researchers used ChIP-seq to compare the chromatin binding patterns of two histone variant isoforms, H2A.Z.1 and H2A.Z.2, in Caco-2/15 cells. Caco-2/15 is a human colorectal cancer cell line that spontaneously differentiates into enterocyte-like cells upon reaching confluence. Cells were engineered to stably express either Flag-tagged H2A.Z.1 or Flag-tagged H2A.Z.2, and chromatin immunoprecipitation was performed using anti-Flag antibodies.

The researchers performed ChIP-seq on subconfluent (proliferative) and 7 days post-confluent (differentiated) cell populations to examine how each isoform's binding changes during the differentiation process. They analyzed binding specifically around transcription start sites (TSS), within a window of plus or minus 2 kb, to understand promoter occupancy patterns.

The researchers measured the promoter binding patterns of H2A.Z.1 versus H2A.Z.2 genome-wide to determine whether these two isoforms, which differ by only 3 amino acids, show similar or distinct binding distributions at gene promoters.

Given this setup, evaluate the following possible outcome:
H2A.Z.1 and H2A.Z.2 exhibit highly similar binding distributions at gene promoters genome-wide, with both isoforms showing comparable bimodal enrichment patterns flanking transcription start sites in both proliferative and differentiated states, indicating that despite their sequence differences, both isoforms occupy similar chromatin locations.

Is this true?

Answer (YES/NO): YES